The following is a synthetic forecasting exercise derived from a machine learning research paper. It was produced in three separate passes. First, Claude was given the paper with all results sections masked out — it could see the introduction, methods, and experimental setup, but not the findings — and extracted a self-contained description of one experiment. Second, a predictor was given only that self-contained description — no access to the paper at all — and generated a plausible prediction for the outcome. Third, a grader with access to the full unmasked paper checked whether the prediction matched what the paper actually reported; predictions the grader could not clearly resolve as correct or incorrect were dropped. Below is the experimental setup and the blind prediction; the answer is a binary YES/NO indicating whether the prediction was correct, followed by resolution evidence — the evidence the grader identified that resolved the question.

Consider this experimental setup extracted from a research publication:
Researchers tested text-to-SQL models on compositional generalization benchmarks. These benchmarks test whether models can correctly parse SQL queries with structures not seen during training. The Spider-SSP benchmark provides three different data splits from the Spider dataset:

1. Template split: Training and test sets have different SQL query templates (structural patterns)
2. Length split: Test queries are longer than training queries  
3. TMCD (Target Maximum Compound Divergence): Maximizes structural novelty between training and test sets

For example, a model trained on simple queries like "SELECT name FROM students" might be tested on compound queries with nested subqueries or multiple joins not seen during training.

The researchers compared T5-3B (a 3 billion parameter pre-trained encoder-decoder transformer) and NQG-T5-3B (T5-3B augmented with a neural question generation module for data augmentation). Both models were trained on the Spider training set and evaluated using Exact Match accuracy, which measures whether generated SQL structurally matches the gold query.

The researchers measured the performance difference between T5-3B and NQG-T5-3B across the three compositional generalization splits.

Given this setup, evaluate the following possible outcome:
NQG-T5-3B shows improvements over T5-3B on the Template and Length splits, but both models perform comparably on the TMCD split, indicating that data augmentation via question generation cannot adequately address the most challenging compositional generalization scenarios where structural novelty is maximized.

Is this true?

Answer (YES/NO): NO